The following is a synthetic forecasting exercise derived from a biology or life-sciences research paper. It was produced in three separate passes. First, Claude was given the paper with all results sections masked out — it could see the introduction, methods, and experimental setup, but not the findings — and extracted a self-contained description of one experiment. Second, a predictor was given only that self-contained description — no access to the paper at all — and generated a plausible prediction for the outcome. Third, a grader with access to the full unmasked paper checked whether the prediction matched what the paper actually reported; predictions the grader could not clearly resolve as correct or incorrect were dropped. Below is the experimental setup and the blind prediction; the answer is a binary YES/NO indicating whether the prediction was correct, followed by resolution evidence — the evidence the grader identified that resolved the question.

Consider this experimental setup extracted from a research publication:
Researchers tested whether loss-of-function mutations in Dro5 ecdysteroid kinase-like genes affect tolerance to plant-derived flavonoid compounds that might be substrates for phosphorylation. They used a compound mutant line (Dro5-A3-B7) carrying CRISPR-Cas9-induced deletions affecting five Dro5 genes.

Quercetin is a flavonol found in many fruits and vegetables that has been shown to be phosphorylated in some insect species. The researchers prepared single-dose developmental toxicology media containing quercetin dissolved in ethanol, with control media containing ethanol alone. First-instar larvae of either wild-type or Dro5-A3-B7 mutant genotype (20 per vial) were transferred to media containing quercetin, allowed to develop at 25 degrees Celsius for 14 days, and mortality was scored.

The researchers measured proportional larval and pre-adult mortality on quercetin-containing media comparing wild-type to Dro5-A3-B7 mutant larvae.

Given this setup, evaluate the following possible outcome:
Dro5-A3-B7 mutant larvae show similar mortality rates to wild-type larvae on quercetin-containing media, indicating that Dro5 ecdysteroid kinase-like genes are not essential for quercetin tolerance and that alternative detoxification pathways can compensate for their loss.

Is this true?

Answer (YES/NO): YES